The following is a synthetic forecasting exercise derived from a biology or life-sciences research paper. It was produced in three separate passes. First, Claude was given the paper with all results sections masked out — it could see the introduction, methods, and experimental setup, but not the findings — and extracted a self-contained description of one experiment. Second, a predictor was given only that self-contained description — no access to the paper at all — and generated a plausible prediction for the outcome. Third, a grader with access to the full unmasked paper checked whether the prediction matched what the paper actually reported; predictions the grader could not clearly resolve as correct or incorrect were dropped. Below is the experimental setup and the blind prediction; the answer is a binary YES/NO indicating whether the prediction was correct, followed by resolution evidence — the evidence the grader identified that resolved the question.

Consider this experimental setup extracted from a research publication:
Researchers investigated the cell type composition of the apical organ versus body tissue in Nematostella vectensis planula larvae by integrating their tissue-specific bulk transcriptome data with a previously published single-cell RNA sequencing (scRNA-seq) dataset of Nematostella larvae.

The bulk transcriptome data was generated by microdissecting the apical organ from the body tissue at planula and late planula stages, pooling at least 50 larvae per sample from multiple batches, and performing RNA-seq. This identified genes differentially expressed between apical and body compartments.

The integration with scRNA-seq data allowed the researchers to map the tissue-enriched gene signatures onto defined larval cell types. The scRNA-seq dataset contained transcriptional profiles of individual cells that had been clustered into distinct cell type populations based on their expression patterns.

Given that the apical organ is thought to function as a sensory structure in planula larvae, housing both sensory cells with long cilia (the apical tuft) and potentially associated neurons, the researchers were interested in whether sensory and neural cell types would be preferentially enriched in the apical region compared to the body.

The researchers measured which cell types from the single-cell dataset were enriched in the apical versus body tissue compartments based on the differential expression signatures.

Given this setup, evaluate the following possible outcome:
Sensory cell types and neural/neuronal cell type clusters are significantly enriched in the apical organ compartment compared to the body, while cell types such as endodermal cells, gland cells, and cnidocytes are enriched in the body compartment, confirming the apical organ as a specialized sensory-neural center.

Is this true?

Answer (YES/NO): NO